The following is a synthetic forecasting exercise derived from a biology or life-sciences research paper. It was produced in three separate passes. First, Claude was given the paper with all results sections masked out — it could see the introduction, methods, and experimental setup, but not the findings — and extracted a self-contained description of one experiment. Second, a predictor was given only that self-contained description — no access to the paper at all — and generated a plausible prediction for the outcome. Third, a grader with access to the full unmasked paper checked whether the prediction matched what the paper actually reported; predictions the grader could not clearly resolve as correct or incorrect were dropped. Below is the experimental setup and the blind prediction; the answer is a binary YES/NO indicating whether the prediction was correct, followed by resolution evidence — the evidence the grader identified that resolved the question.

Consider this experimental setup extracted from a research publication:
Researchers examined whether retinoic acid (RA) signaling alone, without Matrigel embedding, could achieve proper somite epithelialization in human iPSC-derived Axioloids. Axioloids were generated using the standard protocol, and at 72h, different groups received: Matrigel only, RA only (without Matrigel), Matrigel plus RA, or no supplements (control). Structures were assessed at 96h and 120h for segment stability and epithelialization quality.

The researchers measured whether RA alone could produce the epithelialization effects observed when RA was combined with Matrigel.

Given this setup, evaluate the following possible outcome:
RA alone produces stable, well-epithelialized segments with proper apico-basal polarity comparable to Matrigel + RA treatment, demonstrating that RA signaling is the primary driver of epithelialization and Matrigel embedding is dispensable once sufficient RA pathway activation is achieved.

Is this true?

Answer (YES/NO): NO